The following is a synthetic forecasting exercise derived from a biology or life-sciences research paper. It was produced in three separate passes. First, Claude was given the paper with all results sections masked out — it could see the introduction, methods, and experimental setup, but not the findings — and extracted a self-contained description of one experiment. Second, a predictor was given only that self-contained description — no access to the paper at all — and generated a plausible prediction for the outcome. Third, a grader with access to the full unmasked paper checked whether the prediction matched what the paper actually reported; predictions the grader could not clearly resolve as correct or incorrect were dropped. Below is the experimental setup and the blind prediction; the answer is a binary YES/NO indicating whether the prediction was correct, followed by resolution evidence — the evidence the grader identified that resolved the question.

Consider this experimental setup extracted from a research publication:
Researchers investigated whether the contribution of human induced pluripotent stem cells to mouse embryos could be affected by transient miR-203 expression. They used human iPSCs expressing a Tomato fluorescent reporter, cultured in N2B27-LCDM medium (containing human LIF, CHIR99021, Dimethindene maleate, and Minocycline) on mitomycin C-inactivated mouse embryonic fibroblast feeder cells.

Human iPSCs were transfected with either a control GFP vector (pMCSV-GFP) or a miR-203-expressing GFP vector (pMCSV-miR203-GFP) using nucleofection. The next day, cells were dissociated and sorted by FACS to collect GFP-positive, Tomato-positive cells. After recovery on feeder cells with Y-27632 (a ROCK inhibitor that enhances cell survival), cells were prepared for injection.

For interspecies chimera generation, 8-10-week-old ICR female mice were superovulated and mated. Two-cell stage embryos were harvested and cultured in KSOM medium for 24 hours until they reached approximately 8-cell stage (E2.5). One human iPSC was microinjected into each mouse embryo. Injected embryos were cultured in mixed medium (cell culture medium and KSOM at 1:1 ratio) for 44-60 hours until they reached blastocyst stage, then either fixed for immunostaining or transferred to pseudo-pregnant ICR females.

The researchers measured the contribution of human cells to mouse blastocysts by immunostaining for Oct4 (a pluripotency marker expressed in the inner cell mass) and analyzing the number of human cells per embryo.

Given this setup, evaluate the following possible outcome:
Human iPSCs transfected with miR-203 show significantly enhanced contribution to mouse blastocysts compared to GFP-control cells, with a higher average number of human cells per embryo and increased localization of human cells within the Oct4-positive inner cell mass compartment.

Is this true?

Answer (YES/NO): NO